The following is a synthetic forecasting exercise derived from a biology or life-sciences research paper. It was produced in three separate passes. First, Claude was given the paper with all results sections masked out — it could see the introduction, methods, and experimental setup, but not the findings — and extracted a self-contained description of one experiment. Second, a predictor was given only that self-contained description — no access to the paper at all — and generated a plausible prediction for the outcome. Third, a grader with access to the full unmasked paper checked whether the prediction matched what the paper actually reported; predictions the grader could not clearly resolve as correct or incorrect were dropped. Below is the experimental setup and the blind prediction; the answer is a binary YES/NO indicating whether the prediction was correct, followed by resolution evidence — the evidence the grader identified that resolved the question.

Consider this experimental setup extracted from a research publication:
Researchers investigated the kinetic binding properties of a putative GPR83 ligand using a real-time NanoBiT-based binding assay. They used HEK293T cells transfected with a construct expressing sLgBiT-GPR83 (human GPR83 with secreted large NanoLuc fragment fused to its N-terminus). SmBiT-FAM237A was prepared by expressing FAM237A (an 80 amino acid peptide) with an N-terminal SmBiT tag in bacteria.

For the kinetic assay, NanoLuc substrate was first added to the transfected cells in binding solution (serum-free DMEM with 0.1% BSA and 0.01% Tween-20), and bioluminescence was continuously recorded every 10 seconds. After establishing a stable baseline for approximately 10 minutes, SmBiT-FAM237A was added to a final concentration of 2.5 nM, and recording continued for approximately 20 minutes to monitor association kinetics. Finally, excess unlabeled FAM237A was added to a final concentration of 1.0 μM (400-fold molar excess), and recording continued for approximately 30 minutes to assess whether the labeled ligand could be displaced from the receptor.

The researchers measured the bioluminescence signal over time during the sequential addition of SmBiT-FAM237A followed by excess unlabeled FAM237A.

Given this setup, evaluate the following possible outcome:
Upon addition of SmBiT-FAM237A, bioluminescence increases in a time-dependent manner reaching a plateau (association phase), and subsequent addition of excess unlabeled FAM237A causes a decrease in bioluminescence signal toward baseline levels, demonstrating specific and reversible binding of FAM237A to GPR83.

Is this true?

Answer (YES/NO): YES